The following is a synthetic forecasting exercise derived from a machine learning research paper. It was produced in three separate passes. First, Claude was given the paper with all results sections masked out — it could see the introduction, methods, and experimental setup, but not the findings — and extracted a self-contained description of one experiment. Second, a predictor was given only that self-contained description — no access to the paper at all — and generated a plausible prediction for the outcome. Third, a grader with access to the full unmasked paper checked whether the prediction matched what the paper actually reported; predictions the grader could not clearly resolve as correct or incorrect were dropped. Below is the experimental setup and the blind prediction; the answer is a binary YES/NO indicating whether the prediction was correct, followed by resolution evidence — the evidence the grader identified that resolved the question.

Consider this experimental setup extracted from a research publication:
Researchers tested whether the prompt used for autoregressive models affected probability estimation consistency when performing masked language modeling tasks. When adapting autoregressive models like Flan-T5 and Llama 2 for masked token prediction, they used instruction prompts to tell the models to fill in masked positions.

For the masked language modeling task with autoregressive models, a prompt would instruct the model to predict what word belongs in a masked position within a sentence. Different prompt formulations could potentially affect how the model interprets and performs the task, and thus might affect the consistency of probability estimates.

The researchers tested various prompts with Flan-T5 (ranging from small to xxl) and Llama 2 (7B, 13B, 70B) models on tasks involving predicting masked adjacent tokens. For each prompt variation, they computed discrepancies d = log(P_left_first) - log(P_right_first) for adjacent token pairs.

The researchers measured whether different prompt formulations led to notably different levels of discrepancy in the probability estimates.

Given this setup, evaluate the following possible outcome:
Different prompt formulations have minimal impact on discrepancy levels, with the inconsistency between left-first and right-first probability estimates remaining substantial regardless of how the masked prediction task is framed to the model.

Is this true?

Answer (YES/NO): YES